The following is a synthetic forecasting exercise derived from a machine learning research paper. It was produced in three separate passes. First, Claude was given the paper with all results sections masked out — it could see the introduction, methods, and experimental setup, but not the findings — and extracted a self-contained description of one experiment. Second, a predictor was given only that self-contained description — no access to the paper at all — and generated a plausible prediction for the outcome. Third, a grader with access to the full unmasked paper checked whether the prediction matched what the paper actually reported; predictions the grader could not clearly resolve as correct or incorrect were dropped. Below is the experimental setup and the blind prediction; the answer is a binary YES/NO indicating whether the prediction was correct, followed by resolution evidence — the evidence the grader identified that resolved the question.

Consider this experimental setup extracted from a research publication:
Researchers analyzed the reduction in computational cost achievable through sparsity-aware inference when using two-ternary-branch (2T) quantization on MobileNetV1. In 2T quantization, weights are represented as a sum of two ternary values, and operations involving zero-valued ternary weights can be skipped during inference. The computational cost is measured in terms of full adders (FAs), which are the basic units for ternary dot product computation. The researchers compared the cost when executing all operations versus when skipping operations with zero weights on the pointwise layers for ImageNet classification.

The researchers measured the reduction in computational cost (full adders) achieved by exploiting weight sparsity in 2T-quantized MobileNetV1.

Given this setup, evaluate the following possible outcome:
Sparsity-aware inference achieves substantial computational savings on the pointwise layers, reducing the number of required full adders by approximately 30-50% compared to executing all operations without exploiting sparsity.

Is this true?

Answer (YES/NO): YES